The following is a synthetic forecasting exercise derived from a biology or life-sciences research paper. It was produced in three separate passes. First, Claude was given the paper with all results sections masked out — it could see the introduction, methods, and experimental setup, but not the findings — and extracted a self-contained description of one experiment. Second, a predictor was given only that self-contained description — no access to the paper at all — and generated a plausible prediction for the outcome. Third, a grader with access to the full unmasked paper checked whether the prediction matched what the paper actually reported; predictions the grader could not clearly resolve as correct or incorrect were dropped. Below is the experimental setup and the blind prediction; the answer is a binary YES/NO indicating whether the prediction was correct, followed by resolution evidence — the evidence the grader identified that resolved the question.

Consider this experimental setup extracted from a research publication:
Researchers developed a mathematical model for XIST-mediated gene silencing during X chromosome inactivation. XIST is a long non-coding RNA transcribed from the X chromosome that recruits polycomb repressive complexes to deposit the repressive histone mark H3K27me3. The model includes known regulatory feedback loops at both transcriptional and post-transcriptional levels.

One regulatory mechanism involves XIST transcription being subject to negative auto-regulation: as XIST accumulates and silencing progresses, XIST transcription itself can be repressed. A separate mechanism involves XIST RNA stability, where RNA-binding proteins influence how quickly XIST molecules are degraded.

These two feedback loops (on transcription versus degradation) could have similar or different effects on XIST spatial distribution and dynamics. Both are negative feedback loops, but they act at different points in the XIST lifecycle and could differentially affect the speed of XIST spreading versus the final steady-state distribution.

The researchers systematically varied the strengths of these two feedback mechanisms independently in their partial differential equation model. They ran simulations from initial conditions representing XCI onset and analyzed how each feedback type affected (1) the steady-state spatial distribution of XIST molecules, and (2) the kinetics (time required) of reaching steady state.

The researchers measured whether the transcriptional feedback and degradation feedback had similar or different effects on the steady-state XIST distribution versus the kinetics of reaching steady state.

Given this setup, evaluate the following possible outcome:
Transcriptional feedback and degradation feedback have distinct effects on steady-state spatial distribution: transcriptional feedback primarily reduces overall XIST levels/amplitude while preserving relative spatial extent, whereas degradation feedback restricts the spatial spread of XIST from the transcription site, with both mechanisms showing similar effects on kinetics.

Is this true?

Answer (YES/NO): NO